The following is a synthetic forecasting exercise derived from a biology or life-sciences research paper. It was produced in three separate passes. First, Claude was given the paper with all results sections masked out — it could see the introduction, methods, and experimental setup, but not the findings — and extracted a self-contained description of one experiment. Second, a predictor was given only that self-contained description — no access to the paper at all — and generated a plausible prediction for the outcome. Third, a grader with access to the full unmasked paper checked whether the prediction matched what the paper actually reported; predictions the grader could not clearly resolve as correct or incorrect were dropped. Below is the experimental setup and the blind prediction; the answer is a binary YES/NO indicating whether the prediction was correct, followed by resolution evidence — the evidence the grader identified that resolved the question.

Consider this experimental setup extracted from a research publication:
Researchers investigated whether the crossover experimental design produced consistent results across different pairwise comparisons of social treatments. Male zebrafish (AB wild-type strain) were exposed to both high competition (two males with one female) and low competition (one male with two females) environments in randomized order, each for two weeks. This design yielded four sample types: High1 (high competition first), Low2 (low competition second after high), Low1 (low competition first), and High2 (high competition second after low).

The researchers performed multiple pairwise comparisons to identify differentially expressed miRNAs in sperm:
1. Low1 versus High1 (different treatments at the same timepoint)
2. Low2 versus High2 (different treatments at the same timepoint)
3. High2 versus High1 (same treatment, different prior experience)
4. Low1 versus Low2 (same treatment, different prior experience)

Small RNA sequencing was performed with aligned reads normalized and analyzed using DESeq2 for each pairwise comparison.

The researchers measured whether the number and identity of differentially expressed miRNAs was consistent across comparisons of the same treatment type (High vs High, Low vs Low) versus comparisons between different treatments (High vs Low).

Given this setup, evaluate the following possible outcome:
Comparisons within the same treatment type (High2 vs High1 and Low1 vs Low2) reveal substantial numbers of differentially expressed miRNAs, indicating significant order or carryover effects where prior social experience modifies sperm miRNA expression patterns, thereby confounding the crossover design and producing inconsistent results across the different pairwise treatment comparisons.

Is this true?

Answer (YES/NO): NO